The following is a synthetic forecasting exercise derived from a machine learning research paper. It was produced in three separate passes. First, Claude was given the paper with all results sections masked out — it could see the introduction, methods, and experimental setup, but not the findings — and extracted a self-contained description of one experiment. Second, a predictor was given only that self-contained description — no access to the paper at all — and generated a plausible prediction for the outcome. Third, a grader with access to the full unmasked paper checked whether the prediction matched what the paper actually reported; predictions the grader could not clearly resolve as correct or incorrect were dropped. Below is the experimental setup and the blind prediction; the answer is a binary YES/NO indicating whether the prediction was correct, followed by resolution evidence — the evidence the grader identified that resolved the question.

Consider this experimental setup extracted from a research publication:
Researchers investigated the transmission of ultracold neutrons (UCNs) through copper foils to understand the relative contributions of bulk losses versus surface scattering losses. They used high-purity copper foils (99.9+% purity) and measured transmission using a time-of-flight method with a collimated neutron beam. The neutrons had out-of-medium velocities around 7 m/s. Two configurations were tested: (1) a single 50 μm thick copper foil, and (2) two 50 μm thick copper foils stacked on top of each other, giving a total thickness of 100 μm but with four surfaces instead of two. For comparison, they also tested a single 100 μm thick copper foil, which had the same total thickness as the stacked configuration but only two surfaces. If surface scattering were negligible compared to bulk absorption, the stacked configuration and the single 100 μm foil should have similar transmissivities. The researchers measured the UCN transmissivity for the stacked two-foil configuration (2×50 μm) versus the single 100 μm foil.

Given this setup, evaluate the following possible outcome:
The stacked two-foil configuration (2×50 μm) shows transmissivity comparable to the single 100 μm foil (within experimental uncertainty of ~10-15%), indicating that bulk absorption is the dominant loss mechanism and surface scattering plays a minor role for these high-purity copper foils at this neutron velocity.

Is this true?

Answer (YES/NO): NO